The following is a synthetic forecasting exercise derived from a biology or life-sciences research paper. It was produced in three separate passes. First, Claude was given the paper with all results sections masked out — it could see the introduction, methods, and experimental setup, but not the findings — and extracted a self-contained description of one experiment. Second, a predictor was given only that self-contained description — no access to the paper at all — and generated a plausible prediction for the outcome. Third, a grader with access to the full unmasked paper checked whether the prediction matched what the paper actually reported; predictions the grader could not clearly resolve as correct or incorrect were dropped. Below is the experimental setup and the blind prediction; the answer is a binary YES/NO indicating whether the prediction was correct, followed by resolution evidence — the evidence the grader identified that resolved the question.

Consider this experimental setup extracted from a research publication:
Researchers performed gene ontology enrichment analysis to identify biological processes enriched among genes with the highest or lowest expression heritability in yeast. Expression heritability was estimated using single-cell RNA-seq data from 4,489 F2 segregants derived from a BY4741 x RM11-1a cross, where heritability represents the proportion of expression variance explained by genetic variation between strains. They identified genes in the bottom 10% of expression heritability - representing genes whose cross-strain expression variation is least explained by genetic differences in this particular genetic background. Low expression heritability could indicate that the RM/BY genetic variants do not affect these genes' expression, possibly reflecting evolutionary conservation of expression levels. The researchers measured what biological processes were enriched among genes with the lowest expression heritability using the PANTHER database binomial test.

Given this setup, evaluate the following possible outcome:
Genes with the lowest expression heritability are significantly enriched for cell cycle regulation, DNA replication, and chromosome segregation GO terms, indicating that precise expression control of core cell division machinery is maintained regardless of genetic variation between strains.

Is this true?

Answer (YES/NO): YES